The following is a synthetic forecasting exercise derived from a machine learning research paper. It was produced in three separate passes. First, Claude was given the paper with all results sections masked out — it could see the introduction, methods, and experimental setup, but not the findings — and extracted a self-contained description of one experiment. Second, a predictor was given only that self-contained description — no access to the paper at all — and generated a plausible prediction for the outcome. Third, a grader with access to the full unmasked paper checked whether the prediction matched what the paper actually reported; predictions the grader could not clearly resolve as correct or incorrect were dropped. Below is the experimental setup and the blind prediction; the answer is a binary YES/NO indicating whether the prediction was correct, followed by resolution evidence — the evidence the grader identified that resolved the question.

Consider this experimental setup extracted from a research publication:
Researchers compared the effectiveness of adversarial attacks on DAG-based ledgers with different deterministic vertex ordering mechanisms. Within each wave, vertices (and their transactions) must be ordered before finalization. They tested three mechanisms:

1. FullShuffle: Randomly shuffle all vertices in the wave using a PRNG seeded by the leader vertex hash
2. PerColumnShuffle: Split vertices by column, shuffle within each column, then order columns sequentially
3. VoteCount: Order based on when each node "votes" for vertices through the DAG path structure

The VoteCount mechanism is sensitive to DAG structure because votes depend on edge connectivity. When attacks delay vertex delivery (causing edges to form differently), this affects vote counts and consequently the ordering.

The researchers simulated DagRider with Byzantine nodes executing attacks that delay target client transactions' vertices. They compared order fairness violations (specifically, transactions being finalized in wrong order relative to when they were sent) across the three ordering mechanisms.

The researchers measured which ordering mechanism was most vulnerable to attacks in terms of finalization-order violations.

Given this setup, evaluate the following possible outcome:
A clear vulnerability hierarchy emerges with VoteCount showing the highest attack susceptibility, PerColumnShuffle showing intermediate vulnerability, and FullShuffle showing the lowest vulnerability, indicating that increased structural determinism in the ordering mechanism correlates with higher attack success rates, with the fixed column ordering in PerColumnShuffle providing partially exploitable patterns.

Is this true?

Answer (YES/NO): NO